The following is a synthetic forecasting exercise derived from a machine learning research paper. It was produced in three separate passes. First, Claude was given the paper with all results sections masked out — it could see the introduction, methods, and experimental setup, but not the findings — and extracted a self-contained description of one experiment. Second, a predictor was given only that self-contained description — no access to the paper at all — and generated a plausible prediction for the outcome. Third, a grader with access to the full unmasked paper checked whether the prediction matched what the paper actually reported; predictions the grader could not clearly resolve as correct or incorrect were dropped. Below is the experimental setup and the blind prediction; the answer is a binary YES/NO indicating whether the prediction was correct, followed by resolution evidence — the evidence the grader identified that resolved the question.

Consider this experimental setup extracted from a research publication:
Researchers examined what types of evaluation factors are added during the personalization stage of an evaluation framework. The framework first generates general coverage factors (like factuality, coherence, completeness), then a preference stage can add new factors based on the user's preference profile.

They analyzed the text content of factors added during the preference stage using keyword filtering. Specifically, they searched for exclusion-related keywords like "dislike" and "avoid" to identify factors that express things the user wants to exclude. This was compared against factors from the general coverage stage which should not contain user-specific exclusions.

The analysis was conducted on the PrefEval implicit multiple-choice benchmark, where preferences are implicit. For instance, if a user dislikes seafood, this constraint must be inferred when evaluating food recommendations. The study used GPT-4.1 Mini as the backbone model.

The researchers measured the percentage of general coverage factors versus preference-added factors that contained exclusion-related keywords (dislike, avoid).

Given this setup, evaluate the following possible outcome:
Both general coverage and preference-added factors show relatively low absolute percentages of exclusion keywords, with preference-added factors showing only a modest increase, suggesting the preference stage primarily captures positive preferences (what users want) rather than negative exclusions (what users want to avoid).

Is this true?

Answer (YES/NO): NO